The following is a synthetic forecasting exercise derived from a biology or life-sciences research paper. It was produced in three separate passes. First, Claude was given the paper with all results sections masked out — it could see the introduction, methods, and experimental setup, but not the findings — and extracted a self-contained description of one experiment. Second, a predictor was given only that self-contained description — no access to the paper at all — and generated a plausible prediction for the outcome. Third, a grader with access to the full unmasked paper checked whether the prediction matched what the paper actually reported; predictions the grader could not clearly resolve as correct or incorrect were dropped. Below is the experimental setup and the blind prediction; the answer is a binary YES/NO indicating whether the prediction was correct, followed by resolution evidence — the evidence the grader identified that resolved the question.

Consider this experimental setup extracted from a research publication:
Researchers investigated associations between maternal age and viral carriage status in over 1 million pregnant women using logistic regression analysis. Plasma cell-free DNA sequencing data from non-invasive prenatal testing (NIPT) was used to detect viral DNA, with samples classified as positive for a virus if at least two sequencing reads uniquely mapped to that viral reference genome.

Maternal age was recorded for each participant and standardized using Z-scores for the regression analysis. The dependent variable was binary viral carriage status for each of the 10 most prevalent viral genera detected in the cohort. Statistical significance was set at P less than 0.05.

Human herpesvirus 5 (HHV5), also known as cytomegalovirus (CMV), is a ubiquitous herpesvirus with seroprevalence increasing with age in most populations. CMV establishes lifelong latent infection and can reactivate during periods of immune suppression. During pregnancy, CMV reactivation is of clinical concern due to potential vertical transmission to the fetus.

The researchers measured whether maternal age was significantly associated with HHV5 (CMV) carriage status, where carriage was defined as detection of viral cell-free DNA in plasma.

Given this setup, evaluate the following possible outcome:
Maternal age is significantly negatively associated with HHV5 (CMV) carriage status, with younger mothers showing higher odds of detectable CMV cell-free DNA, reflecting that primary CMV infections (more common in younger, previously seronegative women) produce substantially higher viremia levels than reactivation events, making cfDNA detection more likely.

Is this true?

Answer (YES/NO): YES